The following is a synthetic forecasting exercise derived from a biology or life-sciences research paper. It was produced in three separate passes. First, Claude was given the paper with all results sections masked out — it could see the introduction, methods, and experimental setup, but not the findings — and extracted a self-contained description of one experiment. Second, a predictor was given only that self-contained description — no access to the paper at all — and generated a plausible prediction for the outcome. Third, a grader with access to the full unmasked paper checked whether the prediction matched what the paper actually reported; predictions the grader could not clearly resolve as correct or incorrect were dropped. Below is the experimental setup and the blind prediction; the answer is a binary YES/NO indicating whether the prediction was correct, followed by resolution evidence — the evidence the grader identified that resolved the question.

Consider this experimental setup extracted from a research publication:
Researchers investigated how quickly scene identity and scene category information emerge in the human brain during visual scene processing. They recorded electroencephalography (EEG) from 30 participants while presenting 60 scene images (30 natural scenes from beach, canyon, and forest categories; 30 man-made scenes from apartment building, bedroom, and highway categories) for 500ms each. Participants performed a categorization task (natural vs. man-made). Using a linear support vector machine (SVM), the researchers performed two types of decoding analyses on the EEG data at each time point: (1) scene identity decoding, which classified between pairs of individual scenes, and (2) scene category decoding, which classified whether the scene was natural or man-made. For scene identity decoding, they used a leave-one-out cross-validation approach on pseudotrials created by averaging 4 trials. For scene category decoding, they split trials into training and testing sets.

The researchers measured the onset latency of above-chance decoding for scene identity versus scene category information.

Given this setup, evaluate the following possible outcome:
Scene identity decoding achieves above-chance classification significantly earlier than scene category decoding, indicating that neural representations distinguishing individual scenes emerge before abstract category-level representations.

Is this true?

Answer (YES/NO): NO